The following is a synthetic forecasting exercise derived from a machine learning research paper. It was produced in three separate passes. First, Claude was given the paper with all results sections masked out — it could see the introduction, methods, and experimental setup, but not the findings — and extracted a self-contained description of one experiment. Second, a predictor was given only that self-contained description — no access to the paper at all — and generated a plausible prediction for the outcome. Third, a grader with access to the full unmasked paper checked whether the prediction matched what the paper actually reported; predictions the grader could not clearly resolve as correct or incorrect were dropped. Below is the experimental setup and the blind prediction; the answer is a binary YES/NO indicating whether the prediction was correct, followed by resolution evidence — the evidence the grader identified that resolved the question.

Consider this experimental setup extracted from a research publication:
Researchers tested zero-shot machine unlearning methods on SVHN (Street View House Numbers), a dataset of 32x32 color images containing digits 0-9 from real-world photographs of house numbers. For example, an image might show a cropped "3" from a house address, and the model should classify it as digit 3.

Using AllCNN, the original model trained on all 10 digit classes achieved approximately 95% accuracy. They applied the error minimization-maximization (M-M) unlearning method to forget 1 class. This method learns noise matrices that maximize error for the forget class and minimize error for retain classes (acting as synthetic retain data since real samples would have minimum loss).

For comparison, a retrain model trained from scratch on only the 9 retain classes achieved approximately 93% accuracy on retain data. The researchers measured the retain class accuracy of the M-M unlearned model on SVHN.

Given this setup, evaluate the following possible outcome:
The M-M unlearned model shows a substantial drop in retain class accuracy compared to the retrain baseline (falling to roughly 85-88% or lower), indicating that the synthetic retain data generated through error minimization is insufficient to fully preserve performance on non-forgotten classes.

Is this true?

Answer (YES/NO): YES